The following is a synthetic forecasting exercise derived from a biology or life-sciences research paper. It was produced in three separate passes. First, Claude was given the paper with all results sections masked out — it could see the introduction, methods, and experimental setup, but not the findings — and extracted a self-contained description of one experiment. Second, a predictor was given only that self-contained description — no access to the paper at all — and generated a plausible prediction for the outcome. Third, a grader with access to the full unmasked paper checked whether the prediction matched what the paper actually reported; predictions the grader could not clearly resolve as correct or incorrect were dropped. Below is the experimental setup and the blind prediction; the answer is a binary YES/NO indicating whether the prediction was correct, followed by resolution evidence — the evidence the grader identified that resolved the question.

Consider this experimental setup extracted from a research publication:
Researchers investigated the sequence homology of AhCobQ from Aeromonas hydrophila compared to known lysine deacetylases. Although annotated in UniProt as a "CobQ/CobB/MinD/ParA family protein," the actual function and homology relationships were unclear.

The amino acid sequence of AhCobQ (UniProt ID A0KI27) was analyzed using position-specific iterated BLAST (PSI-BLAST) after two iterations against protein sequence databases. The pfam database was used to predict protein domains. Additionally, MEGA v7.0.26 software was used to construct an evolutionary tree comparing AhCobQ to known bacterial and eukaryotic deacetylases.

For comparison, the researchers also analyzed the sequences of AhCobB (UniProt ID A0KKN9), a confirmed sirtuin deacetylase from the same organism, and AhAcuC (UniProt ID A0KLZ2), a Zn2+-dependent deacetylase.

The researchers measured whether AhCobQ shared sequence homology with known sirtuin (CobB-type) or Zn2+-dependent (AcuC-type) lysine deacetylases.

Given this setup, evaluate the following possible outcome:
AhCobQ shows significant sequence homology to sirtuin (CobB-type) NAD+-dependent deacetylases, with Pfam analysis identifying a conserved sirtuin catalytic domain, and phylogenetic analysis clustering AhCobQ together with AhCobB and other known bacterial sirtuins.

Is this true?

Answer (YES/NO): NO